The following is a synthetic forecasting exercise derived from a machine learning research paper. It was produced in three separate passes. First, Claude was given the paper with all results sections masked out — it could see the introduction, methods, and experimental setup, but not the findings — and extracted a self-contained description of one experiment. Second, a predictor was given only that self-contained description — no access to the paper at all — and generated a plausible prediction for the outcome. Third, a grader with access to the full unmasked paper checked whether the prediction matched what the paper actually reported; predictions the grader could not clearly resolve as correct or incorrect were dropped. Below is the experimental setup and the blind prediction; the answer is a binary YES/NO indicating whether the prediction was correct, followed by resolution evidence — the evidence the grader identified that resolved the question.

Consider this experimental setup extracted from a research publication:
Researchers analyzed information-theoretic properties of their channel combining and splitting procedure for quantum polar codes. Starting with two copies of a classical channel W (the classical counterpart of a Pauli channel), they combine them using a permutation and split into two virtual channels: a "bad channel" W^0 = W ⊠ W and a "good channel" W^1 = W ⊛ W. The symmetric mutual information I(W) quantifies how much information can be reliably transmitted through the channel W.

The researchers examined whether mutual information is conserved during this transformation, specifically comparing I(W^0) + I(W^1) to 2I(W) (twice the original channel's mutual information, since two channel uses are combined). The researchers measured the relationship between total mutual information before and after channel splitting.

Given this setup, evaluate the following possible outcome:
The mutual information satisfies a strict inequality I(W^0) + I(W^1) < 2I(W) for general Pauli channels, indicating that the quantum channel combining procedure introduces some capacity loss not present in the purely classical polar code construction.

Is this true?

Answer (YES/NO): NO